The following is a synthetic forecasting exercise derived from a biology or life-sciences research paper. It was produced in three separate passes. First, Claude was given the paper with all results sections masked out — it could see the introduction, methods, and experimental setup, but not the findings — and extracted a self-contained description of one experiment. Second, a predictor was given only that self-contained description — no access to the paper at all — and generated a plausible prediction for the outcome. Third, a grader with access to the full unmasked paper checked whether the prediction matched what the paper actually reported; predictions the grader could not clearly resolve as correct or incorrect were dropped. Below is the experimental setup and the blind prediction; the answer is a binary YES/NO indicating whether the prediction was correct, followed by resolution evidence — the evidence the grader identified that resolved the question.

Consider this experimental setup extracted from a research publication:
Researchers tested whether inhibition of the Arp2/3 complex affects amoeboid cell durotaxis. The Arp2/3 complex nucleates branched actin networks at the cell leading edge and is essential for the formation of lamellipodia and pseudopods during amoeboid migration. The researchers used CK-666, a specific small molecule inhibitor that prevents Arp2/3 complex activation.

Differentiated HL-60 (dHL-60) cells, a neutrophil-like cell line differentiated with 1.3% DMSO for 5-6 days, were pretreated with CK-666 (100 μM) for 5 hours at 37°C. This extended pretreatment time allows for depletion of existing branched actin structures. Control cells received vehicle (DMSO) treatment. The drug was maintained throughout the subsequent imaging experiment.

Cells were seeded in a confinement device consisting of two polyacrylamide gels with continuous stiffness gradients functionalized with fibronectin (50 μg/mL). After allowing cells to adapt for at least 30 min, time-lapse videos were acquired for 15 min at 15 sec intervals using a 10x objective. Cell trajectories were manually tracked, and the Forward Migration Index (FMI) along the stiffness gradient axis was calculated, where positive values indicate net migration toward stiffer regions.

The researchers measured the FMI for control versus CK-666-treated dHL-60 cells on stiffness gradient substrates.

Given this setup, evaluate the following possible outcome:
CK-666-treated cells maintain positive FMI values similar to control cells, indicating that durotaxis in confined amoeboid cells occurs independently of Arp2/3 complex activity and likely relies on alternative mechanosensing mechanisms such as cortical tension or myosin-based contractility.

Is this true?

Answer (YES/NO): YES